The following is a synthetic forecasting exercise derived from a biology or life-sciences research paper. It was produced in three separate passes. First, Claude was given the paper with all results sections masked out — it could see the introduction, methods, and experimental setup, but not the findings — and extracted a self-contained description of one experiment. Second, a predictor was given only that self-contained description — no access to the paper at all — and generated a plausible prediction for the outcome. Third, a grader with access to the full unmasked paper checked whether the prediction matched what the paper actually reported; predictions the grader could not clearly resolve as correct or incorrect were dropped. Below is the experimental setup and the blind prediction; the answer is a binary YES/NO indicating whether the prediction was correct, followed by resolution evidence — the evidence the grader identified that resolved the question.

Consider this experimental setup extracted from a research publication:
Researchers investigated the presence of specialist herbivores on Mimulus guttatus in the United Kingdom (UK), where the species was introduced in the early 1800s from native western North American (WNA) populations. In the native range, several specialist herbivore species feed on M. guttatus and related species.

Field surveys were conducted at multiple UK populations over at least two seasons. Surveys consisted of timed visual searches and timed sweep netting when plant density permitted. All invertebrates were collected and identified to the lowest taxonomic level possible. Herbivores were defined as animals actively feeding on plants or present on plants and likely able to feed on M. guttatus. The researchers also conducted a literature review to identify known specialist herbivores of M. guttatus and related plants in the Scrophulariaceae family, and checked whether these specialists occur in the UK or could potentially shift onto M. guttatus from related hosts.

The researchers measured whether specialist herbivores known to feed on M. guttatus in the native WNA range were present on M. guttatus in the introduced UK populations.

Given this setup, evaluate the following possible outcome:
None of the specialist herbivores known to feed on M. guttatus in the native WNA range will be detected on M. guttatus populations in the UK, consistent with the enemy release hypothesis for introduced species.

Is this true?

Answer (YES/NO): YES